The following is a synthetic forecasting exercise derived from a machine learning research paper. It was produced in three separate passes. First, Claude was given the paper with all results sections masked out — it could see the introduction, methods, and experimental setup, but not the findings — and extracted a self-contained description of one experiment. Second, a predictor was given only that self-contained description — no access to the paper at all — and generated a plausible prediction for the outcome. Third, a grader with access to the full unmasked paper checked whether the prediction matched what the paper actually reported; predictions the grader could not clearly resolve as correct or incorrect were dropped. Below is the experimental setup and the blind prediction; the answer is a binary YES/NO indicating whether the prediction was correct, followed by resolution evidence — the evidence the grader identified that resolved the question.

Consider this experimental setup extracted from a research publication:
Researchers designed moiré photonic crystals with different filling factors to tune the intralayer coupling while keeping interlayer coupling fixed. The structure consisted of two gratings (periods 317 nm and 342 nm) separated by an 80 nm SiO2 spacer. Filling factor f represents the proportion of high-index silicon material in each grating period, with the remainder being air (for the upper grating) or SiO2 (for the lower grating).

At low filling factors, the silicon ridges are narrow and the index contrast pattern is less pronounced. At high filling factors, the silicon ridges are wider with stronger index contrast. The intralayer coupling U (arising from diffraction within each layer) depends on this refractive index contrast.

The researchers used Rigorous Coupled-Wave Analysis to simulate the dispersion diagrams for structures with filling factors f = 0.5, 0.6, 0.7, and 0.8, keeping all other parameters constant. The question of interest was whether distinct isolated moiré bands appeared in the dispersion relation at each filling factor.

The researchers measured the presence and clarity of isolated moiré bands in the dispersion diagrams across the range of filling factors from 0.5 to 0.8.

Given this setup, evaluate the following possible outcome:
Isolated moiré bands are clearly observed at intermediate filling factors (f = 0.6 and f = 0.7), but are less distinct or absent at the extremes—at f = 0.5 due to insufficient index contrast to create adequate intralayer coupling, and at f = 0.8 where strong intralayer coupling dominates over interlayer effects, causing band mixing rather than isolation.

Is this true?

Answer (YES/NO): NO